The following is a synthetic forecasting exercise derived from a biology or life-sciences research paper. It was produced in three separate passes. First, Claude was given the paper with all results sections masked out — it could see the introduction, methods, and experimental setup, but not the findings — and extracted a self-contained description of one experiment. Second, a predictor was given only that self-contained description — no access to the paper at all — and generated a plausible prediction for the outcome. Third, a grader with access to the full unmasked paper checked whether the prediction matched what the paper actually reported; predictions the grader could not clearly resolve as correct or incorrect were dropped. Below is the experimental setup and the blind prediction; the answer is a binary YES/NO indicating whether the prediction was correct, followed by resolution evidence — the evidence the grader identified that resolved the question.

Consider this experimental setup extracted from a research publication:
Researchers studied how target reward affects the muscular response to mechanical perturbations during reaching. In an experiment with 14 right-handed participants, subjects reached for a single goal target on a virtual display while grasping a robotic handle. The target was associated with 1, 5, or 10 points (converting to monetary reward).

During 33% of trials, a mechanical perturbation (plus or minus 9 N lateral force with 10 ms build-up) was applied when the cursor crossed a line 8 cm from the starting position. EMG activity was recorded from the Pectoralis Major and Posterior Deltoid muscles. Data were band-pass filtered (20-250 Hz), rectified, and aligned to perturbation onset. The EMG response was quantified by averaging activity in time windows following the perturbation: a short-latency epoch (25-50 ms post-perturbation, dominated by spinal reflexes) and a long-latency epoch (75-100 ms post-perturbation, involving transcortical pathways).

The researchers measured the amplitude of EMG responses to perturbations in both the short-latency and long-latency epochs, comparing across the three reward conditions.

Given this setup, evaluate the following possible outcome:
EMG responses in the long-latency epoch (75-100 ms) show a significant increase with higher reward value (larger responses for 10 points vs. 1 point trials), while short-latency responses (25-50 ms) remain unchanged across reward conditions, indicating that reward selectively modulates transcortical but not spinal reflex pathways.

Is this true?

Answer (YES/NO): YES